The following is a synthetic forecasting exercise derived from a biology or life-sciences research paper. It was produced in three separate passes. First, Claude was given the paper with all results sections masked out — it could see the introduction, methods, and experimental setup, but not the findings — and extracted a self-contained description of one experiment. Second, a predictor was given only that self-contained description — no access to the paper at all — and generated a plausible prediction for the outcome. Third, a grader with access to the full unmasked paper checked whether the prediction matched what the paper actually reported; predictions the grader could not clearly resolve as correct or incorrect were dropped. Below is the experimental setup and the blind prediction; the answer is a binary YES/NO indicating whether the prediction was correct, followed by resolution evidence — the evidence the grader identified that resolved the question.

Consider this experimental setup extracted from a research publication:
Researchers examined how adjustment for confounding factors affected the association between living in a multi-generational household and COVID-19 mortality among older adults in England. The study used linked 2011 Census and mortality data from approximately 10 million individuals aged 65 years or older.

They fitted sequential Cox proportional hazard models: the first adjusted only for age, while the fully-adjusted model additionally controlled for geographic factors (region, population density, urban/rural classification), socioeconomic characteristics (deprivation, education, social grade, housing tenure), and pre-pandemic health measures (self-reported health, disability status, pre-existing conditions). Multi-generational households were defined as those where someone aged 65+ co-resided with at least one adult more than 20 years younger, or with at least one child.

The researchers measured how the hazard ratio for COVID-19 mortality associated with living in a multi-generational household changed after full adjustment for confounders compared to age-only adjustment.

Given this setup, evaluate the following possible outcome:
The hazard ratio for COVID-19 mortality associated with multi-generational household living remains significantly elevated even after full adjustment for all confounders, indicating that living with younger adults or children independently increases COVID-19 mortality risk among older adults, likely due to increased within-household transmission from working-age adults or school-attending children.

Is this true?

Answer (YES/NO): YES